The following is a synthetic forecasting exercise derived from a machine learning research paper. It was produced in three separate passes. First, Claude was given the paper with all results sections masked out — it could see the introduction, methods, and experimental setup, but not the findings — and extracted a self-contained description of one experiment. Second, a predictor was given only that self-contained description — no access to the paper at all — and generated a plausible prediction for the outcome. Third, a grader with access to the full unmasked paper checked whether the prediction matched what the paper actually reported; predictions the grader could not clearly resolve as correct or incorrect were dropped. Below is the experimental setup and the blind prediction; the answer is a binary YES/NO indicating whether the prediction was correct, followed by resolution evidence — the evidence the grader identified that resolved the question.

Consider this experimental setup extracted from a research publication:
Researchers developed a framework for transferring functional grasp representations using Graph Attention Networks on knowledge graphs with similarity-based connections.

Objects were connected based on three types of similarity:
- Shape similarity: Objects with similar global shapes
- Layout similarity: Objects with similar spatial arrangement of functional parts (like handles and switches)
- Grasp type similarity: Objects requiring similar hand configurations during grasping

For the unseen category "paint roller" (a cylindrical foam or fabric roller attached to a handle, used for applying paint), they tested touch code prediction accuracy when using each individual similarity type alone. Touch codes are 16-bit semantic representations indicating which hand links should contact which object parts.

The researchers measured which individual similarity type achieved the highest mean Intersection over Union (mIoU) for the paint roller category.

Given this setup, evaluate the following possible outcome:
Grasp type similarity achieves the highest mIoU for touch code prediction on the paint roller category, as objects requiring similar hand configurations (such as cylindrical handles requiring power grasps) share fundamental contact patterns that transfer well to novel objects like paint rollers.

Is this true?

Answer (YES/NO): YES